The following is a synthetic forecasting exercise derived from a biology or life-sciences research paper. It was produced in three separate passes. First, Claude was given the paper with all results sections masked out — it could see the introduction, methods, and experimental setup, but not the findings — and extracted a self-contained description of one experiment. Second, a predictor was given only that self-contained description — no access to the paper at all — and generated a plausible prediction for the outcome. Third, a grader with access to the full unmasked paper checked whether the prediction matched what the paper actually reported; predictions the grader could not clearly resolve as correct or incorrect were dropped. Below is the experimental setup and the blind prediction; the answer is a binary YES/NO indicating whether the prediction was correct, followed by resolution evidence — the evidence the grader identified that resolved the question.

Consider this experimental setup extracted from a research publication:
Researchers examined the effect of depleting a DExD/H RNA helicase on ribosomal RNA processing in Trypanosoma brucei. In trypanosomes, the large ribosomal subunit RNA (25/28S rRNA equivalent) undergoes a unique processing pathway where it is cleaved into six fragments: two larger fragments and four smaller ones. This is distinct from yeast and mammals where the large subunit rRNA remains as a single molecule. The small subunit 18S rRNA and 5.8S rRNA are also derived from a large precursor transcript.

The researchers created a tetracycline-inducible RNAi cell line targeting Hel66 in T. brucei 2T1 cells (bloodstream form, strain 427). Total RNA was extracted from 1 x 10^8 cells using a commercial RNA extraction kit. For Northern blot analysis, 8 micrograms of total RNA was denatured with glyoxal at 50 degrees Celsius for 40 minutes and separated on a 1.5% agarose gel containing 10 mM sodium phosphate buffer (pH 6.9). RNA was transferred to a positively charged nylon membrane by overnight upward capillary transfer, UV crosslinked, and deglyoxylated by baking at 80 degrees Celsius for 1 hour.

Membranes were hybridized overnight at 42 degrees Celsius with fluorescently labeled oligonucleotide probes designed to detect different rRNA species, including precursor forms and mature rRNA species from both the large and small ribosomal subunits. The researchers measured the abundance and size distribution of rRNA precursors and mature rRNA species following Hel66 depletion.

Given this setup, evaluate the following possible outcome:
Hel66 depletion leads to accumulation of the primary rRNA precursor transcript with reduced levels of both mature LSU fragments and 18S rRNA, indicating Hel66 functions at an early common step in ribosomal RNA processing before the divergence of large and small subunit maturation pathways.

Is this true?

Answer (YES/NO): NO